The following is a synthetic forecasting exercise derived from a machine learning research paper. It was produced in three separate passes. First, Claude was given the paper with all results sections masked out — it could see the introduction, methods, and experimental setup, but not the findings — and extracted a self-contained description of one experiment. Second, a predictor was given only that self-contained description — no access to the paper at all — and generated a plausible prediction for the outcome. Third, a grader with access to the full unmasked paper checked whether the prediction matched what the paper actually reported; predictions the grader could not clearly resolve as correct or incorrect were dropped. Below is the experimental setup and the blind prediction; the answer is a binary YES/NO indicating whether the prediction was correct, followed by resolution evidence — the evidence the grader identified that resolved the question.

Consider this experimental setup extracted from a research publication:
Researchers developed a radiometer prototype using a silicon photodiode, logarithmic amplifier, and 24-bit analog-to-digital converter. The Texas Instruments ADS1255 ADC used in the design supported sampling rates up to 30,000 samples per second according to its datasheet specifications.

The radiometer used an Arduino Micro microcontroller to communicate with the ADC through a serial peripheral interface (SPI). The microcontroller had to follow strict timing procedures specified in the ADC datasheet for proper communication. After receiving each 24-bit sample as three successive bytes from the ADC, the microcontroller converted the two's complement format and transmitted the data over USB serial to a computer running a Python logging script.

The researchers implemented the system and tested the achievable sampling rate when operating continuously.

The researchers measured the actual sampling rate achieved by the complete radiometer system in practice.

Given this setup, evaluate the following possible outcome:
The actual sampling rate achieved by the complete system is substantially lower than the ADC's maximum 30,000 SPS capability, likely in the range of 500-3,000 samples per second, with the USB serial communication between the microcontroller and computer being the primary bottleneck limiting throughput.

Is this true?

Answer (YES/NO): YES